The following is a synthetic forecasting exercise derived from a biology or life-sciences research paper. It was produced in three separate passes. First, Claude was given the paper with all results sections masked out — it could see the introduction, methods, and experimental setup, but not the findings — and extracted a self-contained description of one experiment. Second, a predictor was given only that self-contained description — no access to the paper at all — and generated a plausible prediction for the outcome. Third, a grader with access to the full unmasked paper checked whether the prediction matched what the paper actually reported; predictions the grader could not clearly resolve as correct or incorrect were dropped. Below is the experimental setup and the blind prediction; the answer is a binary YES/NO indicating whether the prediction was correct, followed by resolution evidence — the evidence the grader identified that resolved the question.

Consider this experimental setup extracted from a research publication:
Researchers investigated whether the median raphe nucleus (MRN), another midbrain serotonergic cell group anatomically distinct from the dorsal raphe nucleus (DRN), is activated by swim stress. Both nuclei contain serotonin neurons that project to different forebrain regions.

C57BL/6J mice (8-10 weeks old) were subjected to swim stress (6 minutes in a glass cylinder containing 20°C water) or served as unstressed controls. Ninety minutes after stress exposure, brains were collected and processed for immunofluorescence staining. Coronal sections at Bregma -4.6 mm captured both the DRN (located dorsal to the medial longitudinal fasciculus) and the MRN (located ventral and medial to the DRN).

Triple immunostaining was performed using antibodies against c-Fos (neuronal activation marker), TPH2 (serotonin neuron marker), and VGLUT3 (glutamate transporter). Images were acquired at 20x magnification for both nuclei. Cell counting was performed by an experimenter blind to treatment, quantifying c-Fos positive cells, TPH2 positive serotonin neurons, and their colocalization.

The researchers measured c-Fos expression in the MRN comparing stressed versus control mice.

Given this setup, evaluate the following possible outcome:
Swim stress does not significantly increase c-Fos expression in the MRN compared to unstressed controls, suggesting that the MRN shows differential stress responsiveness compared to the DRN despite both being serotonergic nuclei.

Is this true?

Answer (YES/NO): YES